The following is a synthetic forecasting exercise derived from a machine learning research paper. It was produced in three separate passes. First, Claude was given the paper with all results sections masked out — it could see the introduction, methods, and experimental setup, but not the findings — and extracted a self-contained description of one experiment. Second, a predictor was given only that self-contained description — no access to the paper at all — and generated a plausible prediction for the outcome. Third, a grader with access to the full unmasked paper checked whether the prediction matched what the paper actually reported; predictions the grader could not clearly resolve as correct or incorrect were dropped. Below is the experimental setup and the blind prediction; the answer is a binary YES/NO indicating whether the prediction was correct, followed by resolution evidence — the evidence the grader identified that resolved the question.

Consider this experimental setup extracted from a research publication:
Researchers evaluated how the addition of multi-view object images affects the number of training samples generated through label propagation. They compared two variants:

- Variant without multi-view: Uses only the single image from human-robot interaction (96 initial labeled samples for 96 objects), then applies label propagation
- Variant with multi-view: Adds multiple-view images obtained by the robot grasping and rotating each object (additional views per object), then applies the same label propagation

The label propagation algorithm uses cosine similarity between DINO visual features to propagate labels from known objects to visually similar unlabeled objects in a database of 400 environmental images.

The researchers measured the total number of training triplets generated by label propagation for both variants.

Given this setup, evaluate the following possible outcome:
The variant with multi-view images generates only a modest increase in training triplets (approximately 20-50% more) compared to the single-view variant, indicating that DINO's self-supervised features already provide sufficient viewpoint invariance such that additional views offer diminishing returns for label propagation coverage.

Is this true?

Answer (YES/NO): YES